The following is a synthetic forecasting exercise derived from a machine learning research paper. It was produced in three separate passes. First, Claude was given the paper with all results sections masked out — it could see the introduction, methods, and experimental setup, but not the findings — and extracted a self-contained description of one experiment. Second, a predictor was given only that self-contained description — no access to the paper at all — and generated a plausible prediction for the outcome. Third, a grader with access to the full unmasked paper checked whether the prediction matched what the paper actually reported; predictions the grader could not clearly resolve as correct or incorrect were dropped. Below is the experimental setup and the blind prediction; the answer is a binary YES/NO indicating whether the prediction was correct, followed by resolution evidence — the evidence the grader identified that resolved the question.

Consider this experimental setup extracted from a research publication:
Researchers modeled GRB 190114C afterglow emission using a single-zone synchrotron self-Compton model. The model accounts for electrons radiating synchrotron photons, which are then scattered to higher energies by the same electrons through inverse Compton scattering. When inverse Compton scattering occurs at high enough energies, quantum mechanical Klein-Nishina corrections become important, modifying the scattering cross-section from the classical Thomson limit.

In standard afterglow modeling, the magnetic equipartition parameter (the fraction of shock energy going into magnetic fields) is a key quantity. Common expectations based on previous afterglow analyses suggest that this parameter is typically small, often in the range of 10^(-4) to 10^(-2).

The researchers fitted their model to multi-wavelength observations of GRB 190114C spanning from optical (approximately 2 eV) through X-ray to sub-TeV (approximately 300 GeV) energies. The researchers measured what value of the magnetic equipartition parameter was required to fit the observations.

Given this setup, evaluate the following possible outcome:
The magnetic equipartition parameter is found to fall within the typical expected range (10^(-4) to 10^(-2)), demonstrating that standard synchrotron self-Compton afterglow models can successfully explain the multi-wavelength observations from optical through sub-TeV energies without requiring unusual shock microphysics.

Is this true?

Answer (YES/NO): NO